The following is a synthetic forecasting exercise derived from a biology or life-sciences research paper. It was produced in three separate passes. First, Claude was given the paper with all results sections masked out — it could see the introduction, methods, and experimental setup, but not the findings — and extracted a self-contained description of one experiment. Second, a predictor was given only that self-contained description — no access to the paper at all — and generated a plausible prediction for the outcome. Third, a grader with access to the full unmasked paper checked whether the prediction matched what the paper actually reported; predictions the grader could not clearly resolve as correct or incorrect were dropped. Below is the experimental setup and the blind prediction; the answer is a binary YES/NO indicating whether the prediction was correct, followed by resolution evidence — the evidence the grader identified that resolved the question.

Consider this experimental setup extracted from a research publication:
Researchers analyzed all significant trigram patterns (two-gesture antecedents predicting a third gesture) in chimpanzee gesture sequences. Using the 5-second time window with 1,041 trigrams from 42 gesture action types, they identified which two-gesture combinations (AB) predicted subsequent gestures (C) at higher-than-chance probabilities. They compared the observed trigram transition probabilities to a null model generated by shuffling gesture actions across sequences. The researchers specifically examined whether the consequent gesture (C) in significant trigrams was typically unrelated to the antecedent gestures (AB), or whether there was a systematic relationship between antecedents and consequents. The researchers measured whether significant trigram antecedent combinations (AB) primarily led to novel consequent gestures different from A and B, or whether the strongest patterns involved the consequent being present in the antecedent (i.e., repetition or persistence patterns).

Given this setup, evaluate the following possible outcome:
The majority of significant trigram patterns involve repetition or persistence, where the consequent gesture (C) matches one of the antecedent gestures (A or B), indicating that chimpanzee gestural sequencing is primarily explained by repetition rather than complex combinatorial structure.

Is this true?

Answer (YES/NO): YES